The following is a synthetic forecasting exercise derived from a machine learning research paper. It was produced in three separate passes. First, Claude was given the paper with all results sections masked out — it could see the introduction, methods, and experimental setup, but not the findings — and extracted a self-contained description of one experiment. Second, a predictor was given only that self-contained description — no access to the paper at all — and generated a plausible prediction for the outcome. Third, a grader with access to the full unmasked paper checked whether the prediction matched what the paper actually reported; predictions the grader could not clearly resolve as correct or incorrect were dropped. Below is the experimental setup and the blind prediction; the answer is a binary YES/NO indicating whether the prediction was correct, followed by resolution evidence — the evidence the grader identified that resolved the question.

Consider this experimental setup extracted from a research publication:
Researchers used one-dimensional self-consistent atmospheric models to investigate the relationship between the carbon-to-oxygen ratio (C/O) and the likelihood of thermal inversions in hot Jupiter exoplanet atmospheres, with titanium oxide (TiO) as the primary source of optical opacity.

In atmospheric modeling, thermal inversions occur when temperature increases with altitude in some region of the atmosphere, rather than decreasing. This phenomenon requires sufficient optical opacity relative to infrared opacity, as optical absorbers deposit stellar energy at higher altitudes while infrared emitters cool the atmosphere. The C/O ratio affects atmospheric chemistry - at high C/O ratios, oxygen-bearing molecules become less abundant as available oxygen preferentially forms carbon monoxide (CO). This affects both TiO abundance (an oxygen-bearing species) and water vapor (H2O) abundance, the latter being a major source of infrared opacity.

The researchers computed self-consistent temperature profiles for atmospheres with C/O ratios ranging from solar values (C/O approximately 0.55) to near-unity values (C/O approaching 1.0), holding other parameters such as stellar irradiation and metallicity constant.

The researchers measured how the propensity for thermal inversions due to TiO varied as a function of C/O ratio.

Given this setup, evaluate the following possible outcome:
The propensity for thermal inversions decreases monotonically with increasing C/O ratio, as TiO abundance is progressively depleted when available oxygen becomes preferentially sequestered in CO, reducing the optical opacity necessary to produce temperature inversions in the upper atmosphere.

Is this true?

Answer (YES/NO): NO